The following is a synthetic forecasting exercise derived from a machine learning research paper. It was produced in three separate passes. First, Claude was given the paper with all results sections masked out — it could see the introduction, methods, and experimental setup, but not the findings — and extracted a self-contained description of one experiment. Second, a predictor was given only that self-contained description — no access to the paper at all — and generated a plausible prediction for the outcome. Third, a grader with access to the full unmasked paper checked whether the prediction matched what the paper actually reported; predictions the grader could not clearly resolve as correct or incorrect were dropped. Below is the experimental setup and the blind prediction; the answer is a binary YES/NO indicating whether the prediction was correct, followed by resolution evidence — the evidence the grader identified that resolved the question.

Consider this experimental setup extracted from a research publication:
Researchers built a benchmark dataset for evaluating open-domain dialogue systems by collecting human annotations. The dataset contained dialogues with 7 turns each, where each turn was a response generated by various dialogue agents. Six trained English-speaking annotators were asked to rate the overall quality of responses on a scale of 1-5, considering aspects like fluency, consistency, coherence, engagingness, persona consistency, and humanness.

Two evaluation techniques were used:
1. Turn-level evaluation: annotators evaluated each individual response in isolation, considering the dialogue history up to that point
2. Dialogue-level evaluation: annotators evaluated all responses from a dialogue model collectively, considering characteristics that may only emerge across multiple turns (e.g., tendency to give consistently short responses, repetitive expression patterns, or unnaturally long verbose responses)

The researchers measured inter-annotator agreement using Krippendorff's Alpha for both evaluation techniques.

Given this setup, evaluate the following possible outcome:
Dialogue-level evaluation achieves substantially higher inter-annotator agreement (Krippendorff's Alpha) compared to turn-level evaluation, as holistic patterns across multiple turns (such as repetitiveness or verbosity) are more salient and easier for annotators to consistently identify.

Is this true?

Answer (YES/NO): NO